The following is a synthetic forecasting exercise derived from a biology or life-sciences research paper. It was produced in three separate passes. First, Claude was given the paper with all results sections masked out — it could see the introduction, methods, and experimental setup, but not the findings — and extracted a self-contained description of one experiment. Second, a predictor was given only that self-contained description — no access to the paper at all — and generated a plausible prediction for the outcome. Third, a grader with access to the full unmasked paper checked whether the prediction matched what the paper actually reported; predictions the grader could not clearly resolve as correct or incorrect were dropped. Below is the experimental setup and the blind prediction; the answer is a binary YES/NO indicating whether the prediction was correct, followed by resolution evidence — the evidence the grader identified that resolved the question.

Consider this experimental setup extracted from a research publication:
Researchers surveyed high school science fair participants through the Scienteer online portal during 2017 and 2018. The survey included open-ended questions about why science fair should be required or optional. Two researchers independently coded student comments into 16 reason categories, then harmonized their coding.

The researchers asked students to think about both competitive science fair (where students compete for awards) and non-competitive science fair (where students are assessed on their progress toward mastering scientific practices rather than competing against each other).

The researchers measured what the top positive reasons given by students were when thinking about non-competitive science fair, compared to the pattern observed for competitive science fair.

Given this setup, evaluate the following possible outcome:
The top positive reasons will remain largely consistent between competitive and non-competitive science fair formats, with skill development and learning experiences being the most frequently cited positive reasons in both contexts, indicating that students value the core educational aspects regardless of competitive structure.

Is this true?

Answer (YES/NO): NO